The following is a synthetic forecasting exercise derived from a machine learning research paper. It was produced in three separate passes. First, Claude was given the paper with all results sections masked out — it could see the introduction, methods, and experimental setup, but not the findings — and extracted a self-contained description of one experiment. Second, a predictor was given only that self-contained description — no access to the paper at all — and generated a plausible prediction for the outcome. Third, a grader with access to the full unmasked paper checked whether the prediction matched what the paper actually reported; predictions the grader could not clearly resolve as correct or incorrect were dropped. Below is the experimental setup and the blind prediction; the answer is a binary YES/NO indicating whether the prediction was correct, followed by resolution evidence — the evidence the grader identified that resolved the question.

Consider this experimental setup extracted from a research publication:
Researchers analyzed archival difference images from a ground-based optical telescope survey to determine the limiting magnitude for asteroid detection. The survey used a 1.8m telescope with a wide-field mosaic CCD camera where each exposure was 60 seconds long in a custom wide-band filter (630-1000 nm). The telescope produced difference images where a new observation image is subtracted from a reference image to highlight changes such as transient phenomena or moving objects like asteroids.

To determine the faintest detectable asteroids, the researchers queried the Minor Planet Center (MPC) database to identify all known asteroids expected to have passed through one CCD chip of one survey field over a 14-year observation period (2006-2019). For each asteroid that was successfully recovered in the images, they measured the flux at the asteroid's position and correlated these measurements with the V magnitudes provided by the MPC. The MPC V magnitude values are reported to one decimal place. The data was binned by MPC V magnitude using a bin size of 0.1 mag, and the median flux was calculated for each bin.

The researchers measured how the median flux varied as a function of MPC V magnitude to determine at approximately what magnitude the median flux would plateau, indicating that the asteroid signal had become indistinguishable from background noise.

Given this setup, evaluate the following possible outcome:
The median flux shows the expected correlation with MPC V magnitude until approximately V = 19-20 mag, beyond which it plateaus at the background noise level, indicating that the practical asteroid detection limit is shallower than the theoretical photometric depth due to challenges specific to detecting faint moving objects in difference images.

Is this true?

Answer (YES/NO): NO